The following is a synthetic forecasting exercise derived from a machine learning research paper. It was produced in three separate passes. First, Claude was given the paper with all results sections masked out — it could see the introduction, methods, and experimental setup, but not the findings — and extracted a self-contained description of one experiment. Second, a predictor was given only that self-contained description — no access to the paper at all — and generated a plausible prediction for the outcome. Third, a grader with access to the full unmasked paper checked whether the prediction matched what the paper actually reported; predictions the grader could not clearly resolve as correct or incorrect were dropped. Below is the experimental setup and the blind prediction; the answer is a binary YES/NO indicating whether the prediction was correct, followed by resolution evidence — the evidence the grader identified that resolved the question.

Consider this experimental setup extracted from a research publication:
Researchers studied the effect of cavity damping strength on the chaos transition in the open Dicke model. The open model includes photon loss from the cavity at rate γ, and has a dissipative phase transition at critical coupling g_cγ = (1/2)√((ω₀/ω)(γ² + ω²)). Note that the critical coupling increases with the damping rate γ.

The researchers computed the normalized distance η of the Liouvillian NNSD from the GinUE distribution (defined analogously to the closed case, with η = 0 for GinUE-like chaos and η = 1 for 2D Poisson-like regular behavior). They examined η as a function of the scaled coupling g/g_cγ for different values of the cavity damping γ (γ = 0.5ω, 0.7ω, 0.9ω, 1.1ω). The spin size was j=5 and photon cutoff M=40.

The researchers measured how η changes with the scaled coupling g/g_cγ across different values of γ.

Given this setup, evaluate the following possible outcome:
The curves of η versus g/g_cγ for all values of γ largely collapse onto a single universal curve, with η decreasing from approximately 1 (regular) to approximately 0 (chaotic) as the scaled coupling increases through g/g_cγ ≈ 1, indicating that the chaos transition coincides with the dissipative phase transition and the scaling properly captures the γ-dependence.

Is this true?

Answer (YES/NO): YES